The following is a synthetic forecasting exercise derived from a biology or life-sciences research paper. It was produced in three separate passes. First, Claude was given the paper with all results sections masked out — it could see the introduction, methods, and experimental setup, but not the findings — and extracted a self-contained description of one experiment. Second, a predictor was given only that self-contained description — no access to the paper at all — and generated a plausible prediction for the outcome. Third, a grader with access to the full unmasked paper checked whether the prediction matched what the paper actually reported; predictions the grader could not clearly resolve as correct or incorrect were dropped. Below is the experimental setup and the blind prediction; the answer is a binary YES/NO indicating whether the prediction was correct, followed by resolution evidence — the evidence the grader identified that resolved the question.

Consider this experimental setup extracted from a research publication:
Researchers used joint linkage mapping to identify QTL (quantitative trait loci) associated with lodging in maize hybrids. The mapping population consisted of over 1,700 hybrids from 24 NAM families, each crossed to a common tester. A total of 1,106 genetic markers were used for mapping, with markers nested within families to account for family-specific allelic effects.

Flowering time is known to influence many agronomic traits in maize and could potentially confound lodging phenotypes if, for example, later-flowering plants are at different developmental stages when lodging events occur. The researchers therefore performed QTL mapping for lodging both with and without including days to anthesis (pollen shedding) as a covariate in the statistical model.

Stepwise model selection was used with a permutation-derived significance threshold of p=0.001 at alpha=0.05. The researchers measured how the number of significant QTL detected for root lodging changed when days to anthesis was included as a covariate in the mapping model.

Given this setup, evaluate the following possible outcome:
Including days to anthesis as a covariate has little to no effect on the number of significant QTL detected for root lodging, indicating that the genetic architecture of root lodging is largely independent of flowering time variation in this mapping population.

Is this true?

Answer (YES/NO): YES